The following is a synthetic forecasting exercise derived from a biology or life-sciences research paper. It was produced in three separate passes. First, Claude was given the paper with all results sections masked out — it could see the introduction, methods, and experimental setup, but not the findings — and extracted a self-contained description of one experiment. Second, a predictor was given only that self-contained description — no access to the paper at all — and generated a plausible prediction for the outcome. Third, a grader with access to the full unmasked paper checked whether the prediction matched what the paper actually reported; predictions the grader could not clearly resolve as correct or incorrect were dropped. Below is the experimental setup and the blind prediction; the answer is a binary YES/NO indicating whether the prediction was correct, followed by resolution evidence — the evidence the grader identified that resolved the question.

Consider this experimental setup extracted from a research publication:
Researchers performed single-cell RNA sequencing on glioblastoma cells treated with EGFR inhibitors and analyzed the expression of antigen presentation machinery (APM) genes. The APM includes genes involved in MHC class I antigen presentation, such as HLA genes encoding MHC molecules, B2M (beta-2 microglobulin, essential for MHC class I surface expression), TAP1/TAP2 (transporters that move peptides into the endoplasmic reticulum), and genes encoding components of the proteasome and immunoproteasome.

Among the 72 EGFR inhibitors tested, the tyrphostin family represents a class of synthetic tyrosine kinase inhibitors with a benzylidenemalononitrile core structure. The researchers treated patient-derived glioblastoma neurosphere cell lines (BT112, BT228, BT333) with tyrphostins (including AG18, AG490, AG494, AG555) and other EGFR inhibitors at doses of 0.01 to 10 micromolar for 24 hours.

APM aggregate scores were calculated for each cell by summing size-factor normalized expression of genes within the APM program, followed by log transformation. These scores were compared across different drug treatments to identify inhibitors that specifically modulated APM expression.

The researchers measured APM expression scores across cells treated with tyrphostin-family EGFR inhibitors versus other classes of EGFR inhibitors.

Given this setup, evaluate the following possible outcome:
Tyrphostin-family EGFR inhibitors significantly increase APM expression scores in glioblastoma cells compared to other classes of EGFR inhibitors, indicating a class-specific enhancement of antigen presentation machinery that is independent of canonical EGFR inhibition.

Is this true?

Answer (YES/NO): YES